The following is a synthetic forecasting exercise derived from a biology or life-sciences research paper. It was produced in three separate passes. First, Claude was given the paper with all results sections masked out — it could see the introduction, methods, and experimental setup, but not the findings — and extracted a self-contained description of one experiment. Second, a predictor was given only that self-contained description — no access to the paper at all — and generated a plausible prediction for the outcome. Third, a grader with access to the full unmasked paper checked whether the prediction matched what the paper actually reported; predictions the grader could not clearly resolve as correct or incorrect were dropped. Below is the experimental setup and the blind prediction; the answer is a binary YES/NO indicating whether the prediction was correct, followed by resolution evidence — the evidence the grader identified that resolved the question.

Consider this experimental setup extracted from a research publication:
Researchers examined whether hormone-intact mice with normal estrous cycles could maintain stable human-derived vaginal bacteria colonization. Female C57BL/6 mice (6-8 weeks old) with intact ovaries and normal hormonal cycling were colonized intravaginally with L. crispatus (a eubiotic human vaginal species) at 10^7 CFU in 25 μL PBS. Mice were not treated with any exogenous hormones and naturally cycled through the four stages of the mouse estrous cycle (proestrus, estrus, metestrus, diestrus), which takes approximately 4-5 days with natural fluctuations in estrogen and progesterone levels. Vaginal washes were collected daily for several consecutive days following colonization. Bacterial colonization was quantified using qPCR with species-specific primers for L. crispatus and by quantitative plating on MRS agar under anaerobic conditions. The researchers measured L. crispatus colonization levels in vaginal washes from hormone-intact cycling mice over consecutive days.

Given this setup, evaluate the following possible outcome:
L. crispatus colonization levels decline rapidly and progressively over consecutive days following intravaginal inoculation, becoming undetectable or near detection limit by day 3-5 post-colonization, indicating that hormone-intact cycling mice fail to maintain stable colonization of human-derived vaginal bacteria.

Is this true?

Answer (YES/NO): YES